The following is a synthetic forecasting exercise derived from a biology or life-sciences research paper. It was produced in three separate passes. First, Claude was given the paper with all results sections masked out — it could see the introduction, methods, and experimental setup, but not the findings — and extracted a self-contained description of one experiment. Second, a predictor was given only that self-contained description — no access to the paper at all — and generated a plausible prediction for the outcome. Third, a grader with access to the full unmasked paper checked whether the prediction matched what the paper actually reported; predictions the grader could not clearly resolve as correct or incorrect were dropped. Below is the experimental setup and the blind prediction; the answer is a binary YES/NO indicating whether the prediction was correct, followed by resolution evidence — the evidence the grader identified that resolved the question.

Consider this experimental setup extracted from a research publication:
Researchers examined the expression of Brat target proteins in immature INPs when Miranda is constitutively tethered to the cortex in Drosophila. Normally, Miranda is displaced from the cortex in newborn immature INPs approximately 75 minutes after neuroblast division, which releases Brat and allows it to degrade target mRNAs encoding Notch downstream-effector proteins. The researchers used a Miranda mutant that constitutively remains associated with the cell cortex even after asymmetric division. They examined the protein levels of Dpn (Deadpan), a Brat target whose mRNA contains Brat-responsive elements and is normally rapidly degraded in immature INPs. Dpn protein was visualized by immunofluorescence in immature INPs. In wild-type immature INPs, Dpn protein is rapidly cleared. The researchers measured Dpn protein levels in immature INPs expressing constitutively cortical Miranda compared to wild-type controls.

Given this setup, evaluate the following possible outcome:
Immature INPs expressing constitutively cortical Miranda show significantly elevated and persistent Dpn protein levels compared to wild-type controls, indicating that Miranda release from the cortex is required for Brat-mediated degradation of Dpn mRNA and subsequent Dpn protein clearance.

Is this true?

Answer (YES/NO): YES